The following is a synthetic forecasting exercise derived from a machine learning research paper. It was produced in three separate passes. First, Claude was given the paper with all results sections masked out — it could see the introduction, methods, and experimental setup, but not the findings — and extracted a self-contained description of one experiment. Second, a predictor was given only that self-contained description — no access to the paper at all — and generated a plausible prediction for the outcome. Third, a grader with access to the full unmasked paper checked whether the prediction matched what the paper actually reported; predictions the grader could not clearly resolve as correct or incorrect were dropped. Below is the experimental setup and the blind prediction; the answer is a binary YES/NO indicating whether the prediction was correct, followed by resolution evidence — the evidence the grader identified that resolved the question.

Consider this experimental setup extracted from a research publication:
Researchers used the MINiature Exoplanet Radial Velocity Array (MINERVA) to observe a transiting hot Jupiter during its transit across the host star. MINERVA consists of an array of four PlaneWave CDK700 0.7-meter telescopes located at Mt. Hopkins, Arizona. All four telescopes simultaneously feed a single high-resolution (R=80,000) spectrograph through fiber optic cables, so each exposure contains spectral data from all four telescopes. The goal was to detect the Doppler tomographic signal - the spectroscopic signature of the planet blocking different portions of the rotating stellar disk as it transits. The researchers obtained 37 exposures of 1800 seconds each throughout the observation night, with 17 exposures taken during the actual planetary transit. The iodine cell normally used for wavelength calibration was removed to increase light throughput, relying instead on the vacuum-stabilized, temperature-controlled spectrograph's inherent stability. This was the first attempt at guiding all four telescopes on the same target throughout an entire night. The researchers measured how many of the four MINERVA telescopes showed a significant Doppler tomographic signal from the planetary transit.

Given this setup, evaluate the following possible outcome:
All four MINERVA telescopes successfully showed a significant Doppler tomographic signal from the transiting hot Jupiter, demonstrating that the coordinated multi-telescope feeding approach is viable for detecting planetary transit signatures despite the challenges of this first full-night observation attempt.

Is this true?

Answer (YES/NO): NO